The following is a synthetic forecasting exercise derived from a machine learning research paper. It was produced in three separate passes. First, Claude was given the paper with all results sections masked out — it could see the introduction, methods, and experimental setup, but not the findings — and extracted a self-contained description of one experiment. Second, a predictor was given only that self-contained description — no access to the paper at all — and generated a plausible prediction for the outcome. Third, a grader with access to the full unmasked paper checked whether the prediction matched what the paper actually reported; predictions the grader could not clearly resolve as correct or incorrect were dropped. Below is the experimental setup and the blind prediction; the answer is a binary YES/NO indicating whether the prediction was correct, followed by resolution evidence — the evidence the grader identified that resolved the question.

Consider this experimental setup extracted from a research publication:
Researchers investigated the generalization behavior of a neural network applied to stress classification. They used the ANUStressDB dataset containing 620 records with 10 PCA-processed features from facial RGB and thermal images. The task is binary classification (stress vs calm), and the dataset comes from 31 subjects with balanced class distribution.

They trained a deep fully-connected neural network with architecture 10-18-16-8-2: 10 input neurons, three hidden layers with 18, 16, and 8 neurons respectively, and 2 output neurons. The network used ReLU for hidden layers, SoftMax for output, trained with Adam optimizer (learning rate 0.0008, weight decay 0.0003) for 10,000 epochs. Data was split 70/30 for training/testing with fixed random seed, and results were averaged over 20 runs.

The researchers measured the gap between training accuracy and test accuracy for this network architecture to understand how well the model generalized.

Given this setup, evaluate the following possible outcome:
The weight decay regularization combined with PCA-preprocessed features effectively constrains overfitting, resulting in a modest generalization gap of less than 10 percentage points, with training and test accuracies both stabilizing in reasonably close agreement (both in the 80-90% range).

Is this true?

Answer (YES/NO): NO